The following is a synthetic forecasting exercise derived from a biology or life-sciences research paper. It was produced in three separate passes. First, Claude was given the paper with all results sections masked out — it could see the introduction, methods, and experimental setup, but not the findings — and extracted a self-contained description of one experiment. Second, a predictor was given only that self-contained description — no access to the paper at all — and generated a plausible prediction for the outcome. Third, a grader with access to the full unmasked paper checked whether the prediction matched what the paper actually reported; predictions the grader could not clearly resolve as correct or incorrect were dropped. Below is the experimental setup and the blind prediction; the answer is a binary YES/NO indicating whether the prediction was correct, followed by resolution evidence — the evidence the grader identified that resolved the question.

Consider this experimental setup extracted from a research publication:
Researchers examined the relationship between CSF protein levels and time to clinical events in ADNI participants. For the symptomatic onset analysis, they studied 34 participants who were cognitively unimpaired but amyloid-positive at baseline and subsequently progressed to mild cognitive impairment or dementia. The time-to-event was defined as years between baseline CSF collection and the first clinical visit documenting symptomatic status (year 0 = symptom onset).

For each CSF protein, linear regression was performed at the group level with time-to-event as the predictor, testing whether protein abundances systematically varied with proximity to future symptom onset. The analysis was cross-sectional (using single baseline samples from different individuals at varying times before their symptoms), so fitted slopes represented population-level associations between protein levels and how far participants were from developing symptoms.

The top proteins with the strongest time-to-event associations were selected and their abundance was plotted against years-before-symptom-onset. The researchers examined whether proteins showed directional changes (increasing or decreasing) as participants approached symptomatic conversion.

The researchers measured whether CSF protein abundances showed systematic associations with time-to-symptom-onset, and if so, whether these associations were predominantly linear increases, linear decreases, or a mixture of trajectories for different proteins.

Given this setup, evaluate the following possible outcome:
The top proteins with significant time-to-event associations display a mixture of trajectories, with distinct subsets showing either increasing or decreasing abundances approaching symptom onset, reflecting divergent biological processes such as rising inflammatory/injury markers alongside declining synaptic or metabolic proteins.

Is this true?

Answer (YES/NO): YES